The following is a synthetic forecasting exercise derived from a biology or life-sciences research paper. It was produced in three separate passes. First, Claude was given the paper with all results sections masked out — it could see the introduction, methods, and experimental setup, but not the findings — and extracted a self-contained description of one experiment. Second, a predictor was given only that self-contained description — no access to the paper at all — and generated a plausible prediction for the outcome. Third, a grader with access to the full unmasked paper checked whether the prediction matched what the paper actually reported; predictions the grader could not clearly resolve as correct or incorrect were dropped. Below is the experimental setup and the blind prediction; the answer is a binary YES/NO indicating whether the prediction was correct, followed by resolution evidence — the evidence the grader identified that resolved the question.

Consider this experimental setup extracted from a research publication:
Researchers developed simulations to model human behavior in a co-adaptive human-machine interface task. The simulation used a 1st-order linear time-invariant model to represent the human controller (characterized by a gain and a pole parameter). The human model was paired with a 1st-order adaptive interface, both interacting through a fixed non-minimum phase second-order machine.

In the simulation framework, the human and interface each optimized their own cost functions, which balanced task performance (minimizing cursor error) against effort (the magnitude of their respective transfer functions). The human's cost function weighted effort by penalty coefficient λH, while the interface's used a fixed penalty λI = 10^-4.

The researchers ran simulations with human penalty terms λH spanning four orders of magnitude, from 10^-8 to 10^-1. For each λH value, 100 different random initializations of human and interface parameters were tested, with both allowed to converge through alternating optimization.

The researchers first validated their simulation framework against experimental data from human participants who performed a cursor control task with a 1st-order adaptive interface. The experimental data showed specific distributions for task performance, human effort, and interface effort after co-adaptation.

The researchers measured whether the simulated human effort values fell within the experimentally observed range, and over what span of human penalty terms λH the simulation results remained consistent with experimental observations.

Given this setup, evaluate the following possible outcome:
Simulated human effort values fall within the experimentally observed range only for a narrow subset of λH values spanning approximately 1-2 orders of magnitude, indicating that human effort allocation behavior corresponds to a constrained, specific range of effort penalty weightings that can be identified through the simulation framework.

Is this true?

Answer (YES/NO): NO